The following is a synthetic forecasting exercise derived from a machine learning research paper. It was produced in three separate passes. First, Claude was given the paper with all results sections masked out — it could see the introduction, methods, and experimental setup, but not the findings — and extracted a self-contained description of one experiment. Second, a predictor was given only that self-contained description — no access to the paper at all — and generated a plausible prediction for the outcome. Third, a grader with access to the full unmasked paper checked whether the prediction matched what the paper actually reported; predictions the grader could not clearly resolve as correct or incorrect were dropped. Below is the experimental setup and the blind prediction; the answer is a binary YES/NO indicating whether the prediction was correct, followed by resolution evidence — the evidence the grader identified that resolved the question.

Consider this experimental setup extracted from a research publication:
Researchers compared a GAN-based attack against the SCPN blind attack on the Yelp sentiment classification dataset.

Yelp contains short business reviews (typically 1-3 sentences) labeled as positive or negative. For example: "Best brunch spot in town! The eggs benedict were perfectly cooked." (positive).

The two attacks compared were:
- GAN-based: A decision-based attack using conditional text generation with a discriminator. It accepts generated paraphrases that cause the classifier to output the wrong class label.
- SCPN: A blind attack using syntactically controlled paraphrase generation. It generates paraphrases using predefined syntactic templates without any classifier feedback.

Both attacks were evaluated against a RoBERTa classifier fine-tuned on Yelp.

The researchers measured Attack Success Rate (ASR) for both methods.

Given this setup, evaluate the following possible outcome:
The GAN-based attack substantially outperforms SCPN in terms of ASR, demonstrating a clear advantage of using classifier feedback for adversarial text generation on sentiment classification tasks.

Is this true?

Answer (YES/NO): NO